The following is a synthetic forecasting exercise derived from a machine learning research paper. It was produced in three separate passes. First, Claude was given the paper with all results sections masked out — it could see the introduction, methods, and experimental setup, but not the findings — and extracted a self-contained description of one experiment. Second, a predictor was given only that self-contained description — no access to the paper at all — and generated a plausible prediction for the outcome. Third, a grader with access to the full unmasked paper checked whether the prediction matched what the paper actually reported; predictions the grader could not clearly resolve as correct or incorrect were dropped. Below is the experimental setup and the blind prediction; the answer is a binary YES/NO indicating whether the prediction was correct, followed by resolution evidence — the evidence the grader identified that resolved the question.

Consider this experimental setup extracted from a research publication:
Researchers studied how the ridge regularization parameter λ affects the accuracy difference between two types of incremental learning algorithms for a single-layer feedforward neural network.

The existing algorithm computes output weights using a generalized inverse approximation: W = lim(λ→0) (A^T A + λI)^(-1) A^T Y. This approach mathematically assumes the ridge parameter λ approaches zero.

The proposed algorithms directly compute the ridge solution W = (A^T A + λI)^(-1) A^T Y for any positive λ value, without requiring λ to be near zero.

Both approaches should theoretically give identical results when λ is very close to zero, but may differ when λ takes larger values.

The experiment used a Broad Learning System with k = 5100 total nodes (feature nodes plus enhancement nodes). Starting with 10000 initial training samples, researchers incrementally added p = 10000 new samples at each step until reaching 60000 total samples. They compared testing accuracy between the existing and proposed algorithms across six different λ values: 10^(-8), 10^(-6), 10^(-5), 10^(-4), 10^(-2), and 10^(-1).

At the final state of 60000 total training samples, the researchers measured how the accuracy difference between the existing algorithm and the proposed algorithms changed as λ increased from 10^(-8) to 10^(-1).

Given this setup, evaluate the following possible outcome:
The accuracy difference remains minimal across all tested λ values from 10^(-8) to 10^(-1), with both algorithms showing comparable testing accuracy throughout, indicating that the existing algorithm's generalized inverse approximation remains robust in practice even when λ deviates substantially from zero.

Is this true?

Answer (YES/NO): NO